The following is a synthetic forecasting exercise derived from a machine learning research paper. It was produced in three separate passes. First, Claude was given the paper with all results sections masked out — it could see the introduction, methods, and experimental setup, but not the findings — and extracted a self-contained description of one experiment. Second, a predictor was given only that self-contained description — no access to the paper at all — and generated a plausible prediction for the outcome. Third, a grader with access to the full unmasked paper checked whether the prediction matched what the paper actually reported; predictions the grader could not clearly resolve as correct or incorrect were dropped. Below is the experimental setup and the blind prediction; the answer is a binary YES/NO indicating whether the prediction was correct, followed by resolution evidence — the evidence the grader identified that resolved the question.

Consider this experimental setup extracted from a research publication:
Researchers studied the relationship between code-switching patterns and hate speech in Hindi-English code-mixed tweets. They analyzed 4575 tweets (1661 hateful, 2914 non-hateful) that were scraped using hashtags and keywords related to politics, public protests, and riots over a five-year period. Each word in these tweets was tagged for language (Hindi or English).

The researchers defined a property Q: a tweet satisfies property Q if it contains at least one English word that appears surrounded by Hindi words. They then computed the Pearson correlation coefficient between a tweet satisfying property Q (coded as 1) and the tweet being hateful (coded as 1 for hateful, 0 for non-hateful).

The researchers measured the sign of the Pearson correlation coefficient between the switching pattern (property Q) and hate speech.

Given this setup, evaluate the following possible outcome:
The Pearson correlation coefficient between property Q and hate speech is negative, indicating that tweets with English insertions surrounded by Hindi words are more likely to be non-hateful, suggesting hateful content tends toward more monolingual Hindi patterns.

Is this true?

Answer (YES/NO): YES